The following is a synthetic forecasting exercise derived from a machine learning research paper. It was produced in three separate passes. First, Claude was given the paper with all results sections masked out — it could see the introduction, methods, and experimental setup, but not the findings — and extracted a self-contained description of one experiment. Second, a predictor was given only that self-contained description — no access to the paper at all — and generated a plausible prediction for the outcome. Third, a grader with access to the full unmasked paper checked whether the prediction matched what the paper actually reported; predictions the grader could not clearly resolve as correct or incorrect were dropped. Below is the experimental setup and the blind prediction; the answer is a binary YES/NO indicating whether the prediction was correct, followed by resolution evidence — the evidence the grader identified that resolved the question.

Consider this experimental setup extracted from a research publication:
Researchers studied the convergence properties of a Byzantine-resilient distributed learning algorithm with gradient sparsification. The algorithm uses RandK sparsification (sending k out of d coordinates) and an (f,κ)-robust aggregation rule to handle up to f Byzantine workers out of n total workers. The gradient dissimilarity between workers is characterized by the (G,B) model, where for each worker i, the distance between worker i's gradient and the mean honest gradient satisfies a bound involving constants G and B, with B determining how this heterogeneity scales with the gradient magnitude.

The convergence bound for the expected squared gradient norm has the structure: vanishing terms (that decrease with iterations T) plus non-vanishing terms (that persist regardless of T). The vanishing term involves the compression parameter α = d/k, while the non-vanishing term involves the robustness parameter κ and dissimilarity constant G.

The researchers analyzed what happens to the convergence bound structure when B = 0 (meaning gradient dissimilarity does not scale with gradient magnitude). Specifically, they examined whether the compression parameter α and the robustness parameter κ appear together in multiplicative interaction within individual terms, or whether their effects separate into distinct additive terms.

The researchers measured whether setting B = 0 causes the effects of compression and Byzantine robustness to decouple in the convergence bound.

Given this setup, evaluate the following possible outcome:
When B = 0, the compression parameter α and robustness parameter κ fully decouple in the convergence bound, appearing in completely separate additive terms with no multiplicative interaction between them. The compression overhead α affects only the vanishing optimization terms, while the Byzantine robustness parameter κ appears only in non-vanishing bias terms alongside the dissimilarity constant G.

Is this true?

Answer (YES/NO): YES